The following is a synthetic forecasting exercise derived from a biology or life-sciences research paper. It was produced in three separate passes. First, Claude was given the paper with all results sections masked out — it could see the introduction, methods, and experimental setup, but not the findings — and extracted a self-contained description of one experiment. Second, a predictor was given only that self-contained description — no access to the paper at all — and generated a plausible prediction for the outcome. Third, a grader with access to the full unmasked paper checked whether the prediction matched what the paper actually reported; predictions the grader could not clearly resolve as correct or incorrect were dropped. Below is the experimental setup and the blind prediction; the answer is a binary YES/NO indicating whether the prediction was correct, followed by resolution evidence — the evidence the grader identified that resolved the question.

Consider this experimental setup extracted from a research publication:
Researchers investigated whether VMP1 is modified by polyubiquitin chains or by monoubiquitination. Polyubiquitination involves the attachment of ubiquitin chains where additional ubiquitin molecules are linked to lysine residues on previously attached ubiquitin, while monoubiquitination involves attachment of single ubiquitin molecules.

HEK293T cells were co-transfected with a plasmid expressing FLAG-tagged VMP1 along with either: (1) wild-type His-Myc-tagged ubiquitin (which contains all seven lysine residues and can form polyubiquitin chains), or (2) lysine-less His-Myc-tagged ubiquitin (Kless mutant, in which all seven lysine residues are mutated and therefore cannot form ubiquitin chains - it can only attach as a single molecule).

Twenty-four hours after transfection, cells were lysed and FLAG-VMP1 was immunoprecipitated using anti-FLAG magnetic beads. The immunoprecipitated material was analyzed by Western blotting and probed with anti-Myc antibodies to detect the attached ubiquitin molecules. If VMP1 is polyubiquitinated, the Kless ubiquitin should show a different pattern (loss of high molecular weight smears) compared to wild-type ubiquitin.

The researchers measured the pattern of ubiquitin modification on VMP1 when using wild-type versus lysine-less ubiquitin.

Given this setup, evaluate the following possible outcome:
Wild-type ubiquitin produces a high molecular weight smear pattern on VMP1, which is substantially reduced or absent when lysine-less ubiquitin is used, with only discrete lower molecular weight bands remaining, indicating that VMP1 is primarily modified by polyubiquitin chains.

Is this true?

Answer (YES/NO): NO